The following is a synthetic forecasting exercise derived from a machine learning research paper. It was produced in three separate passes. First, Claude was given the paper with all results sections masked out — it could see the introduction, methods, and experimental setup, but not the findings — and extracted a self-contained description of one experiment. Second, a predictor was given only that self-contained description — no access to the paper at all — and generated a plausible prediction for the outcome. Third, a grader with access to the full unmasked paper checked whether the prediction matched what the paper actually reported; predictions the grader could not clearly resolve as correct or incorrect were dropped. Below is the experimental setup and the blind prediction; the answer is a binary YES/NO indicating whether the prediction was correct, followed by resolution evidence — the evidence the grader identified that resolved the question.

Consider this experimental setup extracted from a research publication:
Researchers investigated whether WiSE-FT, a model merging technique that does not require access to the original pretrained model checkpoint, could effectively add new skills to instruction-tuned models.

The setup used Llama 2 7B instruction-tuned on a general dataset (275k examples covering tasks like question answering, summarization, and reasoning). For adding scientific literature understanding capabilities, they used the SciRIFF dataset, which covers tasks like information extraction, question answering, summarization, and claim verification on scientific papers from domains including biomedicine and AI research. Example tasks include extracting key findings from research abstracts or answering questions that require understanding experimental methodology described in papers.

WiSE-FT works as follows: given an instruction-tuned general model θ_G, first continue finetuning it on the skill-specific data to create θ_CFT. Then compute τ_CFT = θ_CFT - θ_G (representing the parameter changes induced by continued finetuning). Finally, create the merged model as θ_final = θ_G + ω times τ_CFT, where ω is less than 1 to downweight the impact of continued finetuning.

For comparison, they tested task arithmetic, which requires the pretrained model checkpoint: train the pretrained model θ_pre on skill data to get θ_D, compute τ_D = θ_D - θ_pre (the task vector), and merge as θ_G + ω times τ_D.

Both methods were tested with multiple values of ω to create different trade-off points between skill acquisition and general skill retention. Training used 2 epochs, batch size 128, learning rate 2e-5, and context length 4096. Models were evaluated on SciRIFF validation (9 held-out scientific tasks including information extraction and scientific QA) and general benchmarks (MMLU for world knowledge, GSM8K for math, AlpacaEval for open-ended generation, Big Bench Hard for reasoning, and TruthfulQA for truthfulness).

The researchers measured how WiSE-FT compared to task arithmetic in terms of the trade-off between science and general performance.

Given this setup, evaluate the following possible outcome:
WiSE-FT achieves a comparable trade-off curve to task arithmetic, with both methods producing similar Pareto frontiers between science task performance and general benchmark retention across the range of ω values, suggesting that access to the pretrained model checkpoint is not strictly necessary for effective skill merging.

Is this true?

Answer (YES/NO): NO